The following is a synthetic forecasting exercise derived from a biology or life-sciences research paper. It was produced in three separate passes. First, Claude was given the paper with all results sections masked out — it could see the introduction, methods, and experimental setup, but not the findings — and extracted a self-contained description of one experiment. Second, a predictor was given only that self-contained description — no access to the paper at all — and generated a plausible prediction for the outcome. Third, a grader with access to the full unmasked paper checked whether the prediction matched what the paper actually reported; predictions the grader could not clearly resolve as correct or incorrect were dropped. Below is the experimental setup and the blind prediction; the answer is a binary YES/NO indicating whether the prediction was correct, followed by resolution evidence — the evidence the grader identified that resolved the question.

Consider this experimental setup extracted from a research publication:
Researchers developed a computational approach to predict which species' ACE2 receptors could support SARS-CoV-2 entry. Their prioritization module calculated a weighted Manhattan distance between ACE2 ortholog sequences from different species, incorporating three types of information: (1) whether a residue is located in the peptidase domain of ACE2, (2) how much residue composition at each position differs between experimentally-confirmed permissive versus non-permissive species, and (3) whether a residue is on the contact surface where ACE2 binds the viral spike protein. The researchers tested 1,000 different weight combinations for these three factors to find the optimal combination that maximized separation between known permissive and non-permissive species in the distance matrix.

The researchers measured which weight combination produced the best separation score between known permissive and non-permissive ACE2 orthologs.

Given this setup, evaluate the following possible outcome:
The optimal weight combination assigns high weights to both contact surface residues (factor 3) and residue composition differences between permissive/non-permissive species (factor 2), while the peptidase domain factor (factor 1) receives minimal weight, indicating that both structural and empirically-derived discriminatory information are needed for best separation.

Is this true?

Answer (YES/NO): NO